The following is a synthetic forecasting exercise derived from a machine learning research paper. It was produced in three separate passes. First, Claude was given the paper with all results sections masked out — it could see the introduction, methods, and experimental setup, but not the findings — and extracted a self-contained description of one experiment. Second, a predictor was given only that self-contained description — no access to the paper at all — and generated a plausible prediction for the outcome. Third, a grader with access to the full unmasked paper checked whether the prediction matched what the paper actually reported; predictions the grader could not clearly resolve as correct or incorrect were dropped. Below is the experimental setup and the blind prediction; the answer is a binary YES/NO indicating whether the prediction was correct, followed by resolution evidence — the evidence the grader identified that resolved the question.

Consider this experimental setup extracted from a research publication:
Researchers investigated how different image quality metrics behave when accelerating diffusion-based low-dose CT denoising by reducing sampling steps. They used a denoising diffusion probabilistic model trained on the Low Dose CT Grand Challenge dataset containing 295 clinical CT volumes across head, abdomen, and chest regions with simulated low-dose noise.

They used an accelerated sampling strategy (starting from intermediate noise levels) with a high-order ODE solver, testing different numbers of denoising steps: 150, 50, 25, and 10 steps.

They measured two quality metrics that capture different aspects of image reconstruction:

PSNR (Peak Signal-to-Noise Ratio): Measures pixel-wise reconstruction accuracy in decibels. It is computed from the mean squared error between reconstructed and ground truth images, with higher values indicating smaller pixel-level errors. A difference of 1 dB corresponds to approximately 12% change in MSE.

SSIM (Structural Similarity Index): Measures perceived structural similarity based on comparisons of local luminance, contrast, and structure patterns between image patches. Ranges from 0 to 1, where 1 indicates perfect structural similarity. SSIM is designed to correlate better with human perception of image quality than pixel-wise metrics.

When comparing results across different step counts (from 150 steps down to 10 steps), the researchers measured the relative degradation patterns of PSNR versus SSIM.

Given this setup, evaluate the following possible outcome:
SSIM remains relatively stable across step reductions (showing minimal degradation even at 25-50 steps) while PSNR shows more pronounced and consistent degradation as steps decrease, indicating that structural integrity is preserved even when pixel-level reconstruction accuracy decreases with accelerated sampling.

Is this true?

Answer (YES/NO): NO